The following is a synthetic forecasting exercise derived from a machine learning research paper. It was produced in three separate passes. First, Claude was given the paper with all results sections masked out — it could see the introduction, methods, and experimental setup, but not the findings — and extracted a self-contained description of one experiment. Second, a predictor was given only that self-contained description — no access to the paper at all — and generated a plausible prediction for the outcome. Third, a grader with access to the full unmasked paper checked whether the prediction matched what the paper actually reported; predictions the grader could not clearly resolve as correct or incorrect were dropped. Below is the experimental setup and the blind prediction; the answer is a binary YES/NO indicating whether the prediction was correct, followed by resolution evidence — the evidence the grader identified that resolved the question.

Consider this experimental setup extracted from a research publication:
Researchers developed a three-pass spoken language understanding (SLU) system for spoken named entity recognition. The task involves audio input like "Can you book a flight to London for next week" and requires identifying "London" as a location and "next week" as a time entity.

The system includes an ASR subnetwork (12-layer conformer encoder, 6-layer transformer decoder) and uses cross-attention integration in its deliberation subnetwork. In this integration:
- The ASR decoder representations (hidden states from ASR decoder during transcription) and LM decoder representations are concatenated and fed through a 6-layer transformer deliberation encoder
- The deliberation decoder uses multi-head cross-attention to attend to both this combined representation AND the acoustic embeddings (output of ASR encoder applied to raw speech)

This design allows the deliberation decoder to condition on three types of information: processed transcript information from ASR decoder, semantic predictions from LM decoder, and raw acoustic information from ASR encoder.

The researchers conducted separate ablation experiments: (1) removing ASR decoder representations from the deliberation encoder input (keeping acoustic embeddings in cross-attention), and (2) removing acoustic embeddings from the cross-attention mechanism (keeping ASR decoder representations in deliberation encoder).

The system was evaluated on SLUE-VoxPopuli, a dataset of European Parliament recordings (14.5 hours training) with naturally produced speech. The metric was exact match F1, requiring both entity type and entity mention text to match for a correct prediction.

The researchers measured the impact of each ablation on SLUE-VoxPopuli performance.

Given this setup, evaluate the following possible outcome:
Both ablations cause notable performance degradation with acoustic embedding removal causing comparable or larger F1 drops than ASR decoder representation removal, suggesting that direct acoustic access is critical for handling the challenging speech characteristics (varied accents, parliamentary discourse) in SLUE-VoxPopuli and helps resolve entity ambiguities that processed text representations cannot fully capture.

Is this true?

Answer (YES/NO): NO